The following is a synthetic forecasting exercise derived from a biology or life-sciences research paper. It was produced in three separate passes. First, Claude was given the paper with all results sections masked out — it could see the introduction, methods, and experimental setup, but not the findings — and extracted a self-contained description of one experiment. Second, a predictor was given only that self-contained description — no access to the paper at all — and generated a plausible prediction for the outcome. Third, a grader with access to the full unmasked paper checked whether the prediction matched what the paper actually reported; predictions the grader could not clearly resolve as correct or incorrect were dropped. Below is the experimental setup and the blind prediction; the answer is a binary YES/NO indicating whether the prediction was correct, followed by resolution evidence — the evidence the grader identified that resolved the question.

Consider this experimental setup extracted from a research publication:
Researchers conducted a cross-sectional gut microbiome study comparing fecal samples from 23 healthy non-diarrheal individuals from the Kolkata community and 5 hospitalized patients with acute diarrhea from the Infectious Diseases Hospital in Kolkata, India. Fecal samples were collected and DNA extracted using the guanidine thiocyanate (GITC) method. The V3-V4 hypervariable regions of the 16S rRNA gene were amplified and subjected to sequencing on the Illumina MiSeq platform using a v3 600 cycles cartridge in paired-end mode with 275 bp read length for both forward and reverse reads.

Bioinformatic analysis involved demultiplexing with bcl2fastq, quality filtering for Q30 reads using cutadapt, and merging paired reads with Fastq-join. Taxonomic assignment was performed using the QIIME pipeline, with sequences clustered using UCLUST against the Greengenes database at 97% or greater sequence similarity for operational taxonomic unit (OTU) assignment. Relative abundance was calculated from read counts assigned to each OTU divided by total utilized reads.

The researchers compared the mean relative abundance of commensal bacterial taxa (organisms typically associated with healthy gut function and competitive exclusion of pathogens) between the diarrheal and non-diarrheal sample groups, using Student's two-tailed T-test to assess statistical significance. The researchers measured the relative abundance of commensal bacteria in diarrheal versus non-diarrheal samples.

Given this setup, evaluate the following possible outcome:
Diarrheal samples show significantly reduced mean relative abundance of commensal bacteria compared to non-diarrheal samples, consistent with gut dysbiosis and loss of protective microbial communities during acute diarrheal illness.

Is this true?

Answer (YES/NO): YES